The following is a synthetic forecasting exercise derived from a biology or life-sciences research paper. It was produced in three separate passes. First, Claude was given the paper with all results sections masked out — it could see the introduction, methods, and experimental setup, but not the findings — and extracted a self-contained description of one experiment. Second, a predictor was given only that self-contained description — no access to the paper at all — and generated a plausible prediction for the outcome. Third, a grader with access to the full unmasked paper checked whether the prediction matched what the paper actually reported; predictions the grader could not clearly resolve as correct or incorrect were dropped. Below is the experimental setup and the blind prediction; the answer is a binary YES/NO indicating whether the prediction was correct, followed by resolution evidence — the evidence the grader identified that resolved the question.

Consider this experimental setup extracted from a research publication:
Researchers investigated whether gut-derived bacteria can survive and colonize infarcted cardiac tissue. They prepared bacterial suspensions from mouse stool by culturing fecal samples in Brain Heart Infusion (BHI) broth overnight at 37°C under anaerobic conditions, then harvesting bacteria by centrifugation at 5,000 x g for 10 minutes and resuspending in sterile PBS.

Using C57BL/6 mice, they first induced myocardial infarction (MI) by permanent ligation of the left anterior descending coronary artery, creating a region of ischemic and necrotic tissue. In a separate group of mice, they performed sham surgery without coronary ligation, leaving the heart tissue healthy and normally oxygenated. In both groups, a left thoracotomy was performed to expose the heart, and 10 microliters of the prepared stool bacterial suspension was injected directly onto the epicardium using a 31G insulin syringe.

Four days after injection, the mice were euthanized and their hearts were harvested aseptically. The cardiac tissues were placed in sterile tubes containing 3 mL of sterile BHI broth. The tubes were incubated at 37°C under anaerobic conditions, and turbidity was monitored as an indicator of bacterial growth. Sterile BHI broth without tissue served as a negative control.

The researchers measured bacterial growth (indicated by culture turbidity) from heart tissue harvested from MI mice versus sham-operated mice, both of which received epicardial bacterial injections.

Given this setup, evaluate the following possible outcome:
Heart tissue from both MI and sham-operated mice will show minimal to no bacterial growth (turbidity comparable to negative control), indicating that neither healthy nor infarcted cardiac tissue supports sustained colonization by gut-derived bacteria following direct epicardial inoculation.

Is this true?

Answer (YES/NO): NO